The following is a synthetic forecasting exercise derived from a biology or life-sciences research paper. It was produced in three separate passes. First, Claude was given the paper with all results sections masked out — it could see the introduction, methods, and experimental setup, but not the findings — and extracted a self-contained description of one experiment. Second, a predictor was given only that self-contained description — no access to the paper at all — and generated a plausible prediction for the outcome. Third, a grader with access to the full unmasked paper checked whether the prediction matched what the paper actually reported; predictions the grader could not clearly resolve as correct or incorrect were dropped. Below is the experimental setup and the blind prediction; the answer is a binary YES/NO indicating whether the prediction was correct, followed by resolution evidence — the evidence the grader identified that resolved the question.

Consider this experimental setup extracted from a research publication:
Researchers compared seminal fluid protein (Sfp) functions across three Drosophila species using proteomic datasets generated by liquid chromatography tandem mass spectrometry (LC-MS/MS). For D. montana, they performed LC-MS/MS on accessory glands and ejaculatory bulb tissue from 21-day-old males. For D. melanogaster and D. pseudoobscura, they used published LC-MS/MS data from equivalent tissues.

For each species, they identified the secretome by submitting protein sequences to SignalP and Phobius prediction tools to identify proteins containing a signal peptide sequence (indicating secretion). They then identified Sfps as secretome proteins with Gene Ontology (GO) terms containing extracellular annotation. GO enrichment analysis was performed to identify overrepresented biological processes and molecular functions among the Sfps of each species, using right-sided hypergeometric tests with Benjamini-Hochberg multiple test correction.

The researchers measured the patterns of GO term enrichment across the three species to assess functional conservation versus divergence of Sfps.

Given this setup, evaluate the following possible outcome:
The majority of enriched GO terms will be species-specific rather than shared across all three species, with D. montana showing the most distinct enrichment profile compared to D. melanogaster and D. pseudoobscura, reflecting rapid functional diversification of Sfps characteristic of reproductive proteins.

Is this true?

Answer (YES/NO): NO